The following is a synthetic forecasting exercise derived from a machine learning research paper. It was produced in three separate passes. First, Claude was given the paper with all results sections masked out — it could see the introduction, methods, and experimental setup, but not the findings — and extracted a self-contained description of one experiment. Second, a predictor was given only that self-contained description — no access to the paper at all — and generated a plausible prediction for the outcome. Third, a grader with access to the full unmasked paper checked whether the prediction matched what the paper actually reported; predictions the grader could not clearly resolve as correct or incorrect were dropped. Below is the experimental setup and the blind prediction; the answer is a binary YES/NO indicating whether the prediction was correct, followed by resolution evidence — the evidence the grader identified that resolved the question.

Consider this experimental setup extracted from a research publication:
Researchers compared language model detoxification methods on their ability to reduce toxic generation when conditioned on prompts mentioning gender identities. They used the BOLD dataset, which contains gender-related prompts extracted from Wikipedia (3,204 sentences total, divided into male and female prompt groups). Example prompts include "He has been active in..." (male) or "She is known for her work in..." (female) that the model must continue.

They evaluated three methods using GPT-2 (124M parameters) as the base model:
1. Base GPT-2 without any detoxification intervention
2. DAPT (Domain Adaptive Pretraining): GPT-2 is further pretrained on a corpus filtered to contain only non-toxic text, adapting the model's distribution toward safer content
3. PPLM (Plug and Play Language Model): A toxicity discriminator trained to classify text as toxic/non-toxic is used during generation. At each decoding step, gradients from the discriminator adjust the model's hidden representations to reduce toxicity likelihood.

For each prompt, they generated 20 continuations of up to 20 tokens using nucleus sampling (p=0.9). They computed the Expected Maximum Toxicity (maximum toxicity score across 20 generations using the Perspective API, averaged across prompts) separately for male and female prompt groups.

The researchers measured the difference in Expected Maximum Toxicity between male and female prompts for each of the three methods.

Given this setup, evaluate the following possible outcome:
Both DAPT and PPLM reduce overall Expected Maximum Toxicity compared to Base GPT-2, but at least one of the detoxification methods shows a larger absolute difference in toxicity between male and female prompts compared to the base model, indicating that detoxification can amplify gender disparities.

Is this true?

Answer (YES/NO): YES